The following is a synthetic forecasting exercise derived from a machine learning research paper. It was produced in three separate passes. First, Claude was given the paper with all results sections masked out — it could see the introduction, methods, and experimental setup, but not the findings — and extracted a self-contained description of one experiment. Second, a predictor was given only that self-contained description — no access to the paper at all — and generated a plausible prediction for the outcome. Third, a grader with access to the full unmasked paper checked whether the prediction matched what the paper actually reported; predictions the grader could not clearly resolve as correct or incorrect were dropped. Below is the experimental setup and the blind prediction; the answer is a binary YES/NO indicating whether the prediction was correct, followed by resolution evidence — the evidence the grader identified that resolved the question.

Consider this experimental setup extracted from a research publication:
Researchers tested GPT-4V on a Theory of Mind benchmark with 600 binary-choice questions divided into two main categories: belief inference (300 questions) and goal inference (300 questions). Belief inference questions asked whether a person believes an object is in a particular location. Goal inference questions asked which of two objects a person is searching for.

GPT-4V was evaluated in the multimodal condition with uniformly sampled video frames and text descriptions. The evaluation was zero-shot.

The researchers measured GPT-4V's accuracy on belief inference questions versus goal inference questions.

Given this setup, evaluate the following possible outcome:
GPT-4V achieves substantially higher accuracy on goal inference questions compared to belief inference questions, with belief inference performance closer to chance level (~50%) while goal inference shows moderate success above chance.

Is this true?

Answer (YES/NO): NO